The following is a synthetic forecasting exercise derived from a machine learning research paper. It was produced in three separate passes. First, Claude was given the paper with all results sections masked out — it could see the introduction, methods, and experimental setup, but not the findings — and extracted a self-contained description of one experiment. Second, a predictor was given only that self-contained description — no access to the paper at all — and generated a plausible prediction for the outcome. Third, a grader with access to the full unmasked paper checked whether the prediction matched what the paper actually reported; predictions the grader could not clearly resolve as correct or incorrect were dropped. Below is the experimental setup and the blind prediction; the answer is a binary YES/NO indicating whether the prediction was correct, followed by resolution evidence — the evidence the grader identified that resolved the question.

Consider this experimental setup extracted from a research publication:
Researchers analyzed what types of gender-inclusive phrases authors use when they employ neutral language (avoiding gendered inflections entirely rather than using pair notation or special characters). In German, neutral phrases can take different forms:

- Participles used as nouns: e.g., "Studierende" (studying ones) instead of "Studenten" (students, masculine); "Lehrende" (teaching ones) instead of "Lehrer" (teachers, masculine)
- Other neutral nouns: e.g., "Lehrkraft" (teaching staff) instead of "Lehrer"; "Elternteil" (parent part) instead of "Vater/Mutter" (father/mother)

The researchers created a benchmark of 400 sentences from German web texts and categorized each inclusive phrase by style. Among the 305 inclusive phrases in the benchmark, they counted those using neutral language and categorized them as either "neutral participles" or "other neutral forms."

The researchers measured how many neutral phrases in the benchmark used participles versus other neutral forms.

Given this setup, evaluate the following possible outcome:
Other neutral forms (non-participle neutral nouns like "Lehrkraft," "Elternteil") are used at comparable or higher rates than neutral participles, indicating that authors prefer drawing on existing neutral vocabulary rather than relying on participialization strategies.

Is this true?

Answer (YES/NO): YES